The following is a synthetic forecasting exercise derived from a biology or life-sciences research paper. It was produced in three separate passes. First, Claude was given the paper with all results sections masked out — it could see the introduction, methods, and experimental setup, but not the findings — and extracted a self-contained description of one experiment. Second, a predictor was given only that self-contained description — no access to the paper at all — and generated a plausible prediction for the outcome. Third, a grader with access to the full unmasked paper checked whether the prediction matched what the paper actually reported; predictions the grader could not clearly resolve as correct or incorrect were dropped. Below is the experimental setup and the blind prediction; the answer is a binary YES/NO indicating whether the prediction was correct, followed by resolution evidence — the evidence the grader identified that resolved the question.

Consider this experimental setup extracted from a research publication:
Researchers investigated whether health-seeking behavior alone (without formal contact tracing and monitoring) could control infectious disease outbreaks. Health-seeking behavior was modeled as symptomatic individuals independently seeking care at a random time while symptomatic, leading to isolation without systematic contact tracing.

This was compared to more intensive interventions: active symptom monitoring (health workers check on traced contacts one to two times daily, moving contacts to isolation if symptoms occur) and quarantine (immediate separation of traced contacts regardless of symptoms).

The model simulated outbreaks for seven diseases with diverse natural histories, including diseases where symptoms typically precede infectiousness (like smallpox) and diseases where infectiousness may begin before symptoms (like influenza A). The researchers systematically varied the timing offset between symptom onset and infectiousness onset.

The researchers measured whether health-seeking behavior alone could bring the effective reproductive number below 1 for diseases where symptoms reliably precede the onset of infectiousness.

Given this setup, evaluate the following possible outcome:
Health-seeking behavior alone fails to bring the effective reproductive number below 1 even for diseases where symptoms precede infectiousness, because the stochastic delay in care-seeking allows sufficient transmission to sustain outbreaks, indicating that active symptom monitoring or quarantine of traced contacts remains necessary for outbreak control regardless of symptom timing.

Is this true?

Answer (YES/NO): NO